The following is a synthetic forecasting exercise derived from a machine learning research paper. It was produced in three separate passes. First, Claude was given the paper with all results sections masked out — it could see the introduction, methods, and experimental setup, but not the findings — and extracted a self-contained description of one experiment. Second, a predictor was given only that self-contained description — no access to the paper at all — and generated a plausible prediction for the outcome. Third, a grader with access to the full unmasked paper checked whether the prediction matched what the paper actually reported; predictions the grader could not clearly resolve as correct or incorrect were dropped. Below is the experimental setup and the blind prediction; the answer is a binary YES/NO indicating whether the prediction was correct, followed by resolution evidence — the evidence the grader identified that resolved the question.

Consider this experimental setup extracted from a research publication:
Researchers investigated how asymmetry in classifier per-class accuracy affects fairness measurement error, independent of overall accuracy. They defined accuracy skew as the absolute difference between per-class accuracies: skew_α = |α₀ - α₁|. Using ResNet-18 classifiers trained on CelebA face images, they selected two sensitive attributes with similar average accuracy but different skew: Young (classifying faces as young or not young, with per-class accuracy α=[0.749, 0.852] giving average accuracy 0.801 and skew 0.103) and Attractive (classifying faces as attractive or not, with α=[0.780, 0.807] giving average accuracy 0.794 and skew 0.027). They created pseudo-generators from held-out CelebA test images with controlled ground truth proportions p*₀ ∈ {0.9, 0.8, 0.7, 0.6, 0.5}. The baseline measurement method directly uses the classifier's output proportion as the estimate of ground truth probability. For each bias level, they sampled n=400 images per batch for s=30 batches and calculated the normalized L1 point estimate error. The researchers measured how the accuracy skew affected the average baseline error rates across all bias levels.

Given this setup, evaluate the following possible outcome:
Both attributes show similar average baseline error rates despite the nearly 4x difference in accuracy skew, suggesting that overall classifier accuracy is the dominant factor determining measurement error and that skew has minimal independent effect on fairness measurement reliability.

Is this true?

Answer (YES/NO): NO